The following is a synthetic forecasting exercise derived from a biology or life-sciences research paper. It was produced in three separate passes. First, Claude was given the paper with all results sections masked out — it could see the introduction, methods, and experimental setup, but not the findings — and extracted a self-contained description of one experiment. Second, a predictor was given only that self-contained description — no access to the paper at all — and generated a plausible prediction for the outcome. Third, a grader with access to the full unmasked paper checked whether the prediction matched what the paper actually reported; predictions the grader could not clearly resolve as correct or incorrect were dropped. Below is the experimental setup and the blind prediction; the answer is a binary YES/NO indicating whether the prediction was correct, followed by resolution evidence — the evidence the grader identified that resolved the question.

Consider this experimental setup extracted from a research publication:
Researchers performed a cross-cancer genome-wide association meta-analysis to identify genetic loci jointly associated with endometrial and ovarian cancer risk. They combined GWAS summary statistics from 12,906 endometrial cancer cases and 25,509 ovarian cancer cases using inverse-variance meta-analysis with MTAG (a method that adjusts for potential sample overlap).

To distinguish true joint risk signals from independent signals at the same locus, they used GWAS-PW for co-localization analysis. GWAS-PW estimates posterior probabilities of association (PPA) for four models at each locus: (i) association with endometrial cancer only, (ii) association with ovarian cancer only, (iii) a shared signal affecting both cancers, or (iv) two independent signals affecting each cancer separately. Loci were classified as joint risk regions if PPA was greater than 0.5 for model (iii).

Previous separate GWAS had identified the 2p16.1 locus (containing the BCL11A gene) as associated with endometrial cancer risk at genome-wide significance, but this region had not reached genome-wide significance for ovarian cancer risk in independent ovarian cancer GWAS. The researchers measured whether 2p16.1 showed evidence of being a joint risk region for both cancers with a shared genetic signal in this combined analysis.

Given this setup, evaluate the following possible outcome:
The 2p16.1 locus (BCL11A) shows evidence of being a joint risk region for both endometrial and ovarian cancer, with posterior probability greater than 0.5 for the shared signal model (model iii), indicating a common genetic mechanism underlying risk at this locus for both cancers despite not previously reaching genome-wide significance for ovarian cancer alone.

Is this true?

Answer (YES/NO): YES